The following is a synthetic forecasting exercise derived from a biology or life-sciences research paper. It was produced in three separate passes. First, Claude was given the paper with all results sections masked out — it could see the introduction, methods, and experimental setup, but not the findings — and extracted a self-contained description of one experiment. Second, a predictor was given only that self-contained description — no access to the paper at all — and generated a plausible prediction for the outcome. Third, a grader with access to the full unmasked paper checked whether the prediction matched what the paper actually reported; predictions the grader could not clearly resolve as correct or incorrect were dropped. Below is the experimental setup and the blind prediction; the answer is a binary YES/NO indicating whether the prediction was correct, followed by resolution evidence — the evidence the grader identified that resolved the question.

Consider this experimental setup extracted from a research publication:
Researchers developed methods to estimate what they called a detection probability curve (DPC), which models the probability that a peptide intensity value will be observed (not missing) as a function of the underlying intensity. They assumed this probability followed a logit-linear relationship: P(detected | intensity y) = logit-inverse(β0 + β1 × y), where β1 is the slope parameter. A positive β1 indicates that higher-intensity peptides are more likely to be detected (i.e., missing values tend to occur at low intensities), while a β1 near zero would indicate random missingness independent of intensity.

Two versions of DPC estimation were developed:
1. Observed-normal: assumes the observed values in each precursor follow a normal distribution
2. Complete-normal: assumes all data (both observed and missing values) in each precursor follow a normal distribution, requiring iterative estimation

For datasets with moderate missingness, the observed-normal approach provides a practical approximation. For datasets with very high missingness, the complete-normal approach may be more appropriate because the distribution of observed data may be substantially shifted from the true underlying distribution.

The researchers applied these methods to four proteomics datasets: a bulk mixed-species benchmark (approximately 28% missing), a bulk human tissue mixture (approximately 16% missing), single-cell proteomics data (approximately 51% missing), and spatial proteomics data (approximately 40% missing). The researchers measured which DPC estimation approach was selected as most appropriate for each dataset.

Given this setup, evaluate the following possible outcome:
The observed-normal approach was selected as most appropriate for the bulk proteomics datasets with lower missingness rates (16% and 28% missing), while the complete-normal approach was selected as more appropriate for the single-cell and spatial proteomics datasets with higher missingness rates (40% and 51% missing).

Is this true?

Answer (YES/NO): NO